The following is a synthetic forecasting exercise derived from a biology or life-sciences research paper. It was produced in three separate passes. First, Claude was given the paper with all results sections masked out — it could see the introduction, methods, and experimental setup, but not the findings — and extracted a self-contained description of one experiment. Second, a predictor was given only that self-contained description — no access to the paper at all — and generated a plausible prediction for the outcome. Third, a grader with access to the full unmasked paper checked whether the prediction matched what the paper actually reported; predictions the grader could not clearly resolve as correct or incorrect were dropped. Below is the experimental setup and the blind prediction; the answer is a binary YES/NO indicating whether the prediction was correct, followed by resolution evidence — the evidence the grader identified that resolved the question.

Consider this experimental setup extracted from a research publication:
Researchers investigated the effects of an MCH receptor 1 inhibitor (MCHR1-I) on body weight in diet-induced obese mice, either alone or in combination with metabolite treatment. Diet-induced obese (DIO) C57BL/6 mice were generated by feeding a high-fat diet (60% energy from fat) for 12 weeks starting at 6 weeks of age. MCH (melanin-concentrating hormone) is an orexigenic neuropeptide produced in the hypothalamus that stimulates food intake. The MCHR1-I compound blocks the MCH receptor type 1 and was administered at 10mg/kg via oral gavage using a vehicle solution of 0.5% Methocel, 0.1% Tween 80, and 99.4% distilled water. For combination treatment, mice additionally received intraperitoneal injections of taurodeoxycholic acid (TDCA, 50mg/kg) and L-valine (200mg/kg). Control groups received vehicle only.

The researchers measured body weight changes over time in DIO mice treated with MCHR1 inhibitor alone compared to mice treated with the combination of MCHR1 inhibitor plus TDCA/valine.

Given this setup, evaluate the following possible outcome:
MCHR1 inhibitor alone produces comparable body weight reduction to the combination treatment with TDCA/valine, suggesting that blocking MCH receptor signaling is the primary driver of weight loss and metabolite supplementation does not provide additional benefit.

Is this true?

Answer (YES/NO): YES